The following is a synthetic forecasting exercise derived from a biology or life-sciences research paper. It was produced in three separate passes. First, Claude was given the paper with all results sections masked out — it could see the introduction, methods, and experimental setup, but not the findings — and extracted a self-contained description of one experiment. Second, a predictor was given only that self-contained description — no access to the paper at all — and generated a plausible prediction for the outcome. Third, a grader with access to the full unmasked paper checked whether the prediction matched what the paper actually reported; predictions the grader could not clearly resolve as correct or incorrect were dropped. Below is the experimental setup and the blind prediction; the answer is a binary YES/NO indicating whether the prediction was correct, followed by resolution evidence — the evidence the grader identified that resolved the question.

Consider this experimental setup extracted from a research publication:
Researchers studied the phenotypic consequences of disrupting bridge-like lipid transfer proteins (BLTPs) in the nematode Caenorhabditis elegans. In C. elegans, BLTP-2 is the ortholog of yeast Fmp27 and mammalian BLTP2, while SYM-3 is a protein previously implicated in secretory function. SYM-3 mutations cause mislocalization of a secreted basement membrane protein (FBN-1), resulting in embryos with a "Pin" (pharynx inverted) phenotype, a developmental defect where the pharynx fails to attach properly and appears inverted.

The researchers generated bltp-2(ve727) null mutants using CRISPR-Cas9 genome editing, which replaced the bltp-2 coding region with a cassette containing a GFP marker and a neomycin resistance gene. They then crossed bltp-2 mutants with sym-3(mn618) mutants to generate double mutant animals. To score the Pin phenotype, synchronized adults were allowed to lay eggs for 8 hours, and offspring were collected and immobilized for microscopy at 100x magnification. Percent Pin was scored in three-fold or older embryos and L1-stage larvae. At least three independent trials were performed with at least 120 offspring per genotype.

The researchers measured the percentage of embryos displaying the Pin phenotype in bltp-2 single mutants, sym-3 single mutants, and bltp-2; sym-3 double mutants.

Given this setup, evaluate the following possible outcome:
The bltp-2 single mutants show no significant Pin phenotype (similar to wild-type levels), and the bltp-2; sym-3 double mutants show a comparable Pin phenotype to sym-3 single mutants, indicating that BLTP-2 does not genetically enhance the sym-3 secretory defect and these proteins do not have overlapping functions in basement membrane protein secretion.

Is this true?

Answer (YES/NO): NO